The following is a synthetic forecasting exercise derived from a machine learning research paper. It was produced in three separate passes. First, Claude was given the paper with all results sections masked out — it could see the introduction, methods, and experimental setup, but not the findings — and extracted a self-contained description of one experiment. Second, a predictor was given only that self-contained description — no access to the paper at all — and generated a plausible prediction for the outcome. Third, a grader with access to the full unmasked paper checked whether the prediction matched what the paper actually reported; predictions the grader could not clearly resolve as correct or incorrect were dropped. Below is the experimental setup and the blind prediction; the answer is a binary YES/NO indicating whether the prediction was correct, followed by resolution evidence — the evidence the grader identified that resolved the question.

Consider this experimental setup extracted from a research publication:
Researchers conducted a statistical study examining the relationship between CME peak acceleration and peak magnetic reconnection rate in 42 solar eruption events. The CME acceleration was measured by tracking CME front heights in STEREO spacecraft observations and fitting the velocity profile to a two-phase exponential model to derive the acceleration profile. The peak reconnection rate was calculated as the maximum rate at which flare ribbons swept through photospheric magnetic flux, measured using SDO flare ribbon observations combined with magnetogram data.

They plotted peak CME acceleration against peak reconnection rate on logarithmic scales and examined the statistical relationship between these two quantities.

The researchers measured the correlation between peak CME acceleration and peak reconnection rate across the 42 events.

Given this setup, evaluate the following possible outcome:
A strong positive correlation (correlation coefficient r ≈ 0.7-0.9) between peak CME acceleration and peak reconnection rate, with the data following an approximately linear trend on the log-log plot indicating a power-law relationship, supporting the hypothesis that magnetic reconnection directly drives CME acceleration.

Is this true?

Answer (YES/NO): YES